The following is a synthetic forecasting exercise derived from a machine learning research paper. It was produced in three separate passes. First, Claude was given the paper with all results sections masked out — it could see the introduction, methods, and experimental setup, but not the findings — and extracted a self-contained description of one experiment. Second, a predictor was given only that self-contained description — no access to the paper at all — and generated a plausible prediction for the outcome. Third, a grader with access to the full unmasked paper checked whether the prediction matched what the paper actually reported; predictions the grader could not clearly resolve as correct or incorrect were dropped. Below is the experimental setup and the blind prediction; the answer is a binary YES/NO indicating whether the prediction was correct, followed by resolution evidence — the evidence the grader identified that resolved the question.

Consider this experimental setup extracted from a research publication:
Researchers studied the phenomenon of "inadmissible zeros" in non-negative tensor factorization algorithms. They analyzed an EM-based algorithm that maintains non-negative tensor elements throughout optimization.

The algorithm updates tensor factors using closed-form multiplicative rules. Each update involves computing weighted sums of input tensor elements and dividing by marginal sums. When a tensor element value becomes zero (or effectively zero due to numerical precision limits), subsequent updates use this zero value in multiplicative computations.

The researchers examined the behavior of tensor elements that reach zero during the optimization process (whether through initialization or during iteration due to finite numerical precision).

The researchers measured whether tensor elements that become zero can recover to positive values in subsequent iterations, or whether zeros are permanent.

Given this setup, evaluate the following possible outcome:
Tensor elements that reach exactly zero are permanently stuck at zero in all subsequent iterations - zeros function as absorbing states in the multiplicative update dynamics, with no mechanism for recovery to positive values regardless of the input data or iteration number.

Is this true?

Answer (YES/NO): YES